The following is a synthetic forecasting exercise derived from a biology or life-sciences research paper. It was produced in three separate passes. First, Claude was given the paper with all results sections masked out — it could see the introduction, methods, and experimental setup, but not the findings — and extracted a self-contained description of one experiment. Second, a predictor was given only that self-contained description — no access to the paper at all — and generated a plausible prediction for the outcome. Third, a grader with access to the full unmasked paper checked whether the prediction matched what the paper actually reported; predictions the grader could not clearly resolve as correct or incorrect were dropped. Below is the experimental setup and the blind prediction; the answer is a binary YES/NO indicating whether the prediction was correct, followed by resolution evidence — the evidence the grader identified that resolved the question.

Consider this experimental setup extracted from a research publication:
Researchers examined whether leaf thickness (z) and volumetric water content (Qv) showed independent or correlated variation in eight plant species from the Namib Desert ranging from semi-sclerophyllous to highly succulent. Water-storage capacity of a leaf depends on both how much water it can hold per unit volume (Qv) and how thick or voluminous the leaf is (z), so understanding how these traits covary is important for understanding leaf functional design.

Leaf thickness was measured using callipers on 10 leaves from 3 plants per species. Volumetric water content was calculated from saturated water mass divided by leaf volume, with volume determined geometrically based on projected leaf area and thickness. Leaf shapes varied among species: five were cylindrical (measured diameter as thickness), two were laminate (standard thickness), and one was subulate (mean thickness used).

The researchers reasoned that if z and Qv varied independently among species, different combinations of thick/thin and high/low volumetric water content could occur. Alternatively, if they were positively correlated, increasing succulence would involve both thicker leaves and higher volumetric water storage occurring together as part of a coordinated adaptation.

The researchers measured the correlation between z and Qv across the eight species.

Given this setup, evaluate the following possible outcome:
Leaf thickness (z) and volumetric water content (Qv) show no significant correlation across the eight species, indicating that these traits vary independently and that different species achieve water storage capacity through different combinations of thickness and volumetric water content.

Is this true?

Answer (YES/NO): NO